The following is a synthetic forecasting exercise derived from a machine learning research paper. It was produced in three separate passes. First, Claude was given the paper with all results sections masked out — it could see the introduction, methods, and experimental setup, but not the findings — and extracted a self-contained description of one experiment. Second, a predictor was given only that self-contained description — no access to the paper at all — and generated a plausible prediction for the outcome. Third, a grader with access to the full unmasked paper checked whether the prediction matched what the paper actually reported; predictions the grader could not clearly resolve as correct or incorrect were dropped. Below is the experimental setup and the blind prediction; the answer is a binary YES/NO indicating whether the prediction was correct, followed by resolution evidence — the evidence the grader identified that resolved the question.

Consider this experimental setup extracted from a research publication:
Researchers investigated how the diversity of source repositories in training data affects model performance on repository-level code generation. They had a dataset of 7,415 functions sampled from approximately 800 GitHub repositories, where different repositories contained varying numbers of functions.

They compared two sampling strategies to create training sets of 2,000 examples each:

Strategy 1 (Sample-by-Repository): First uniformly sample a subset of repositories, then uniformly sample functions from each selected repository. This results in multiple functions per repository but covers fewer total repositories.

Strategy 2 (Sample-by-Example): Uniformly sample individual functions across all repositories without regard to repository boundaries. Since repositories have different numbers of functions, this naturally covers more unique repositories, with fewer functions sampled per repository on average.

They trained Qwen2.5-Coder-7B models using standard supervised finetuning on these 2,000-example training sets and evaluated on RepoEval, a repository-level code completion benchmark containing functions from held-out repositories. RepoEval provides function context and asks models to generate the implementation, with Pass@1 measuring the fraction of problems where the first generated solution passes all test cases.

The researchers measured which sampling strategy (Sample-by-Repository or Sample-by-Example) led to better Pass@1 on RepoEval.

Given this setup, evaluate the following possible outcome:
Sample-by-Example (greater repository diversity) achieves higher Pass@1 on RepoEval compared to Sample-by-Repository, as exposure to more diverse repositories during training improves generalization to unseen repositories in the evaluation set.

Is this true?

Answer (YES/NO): YES